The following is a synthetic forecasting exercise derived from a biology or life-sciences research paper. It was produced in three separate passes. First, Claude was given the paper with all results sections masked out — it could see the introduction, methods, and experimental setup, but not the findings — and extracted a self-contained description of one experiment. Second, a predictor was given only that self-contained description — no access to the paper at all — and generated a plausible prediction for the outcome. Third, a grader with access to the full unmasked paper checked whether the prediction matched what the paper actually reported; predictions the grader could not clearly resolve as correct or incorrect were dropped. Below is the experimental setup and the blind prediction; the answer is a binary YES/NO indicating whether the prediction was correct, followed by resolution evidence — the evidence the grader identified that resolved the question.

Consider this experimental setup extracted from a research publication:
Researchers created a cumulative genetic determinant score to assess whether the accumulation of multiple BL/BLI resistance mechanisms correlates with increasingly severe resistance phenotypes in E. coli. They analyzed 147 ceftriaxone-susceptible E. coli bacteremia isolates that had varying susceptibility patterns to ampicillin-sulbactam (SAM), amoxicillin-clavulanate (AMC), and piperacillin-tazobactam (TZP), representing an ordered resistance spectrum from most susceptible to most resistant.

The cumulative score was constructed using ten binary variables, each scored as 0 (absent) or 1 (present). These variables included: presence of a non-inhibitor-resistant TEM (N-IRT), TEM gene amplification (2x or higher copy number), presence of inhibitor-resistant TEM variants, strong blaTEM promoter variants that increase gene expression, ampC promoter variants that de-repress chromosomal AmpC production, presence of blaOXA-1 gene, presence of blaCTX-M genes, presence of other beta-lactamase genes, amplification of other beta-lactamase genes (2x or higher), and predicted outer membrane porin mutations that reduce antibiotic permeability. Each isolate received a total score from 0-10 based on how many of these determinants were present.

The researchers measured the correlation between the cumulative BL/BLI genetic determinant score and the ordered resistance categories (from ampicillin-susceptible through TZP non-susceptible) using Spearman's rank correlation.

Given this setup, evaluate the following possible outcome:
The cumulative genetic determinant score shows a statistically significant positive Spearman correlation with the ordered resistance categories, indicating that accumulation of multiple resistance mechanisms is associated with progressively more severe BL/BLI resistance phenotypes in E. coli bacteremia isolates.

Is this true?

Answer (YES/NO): YES